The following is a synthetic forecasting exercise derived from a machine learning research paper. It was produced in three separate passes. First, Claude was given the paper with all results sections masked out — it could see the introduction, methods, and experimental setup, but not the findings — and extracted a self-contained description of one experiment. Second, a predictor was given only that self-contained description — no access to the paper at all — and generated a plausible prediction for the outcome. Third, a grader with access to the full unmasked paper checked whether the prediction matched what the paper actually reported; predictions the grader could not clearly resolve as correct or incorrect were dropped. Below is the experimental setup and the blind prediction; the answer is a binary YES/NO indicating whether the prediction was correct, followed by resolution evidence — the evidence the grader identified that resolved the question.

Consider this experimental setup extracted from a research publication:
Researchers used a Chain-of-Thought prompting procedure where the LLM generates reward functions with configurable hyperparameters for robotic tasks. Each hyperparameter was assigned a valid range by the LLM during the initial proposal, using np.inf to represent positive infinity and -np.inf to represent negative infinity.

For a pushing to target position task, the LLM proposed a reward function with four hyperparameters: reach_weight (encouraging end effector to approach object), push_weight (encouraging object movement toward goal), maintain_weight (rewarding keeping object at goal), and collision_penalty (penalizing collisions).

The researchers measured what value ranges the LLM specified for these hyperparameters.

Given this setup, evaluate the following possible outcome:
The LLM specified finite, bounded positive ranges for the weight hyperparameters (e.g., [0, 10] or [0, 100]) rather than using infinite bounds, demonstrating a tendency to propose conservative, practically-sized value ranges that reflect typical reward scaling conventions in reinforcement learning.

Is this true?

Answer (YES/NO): NO